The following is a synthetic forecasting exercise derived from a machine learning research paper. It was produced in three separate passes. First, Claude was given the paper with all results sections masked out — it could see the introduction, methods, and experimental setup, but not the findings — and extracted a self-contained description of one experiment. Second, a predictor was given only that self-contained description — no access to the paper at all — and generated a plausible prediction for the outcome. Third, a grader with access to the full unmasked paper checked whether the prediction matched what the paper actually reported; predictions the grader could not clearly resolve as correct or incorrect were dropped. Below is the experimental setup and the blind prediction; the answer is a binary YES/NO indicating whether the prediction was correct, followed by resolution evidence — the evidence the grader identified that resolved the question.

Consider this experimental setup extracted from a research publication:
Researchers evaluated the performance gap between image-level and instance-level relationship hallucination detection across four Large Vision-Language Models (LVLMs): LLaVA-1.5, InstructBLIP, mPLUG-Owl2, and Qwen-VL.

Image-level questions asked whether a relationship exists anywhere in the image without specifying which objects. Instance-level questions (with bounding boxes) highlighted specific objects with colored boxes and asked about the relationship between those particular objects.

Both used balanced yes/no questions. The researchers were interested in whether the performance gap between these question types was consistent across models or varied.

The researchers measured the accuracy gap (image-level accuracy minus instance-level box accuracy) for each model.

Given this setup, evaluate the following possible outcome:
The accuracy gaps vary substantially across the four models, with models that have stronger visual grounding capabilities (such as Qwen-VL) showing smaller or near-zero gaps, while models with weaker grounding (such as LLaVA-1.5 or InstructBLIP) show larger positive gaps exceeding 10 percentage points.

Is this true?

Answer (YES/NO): NO